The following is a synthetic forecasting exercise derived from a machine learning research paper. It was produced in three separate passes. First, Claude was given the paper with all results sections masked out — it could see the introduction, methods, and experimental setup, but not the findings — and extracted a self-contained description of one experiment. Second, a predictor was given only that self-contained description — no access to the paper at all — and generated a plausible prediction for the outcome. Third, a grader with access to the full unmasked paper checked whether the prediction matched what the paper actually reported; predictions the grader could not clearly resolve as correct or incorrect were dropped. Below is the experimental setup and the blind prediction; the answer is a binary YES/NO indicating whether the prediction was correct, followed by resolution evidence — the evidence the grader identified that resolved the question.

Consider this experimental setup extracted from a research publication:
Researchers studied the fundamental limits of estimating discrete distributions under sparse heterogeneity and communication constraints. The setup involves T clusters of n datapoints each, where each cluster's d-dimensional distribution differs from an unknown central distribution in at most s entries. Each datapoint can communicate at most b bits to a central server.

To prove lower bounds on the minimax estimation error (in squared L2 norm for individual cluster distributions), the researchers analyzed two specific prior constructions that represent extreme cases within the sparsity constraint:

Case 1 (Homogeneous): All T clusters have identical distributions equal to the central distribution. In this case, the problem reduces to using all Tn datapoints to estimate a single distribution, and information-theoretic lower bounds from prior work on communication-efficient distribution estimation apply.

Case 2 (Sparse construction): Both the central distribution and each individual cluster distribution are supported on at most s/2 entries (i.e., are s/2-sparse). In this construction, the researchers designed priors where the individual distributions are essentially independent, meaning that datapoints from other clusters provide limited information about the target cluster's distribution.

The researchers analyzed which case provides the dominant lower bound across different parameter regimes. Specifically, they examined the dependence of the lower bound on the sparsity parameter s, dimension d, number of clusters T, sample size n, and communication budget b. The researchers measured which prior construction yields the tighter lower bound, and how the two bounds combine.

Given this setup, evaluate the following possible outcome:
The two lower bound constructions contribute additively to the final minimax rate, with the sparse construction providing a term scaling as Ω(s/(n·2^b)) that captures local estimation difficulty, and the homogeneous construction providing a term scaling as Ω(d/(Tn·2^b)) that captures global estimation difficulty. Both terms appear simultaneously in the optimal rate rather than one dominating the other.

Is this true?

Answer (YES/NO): NO